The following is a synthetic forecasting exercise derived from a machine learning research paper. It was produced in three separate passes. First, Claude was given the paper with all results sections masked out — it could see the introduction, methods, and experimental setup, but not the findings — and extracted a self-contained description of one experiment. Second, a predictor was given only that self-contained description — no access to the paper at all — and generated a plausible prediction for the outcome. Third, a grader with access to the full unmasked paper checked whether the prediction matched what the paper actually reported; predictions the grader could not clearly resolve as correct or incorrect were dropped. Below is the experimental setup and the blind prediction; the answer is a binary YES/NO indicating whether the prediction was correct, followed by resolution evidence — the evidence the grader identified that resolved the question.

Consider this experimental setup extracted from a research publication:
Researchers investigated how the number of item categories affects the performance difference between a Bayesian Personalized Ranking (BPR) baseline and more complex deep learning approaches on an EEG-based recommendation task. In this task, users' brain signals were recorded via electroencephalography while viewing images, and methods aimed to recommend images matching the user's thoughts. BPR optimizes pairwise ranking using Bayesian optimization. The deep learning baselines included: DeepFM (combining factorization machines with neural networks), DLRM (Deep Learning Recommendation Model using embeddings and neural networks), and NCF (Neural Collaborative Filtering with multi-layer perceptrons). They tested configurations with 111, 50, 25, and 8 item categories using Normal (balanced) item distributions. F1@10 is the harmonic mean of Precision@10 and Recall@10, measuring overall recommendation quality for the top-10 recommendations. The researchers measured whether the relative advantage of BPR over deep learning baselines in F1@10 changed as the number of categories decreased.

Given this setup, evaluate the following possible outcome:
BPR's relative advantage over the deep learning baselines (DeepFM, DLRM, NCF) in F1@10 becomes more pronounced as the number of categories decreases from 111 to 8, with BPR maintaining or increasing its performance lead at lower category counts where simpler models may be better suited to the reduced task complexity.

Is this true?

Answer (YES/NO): YES